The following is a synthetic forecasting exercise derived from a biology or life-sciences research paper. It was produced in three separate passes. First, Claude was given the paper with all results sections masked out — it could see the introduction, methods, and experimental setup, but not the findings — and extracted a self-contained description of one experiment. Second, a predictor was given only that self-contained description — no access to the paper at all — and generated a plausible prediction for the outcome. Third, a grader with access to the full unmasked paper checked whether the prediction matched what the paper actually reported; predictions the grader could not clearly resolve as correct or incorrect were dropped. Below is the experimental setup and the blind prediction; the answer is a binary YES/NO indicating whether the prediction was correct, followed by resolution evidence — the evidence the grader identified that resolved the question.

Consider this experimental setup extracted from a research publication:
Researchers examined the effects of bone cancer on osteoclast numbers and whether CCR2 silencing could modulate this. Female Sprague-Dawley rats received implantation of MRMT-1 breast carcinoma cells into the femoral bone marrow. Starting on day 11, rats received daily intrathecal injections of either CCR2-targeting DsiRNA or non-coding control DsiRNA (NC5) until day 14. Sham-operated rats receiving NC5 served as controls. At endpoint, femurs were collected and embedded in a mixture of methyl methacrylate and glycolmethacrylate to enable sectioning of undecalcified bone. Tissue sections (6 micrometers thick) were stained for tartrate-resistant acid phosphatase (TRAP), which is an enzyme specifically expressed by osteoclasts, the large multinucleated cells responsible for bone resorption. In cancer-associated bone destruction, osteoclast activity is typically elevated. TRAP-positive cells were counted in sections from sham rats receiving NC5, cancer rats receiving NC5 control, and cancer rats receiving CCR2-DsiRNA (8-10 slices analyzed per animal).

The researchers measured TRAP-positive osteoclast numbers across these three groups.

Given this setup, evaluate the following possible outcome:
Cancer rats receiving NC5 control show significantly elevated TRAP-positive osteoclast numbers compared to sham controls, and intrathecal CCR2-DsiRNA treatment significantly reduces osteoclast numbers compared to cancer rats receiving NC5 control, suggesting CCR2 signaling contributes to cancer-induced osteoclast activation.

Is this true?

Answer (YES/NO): NO